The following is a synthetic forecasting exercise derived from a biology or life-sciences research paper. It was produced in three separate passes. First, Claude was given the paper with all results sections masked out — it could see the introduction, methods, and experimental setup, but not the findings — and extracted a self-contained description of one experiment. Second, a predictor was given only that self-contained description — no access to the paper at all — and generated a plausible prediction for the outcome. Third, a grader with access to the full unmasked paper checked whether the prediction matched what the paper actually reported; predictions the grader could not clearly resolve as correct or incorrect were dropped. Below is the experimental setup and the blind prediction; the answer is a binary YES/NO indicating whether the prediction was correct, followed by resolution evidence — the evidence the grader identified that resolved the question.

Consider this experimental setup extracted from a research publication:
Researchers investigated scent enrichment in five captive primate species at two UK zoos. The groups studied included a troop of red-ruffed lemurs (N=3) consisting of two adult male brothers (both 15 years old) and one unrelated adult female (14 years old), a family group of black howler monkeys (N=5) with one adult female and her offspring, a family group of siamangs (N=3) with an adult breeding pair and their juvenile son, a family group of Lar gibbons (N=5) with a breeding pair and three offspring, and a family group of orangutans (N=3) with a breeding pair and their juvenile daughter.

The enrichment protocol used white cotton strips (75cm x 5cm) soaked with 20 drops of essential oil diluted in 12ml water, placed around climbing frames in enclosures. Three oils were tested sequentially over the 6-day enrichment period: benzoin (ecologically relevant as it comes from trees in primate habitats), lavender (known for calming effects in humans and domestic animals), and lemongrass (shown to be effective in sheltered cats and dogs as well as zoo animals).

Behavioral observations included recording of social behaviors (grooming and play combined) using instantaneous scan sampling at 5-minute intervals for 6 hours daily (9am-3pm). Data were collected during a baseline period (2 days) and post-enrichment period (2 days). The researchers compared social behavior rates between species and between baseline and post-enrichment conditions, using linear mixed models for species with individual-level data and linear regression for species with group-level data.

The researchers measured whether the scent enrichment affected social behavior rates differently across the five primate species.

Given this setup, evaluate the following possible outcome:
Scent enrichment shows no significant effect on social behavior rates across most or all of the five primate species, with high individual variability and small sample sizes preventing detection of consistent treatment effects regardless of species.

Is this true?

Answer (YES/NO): NO